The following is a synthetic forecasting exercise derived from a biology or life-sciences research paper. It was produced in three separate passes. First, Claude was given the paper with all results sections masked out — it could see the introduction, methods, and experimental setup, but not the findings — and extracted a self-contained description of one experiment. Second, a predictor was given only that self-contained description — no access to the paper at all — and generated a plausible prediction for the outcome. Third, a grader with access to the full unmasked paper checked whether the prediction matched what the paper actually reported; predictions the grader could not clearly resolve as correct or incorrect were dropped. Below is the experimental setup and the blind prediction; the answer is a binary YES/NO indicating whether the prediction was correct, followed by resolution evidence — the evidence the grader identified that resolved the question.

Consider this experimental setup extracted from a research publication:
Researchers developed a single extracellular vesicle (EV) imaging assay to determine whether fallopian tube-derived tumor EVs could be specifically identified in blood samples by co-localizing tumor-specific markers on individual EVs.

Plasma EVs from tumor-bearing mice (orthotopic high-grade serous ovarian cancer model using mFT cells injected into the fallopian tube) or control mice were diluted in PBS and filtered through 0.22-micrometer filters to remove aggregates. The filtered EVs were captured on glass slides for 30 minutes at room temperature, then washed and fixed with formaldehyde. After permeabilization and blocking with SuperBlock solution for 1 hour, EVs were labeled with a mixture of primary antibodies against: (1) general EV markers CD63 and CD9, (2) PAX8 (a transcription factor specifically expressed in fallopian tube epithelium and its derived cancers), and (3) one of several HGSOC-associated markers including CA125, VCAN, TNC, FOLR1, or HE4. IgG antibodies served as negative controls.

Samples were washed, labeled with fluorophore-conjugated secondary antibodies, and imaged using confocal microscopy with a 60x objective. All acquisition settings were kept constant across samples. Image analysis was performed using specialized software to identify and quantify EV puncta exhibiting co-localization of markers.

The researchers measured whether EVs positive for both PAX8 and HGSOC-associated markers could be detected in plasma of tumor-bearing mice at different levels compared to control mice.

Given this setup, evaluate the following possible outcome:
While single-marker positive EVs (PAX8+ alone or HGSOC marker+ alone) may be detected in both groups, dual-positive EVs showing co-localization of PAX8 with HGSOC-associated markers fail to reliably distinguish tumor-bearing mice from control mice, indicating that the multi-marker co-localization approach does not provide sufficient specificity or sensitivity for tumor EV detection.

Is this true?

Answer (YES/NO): NO